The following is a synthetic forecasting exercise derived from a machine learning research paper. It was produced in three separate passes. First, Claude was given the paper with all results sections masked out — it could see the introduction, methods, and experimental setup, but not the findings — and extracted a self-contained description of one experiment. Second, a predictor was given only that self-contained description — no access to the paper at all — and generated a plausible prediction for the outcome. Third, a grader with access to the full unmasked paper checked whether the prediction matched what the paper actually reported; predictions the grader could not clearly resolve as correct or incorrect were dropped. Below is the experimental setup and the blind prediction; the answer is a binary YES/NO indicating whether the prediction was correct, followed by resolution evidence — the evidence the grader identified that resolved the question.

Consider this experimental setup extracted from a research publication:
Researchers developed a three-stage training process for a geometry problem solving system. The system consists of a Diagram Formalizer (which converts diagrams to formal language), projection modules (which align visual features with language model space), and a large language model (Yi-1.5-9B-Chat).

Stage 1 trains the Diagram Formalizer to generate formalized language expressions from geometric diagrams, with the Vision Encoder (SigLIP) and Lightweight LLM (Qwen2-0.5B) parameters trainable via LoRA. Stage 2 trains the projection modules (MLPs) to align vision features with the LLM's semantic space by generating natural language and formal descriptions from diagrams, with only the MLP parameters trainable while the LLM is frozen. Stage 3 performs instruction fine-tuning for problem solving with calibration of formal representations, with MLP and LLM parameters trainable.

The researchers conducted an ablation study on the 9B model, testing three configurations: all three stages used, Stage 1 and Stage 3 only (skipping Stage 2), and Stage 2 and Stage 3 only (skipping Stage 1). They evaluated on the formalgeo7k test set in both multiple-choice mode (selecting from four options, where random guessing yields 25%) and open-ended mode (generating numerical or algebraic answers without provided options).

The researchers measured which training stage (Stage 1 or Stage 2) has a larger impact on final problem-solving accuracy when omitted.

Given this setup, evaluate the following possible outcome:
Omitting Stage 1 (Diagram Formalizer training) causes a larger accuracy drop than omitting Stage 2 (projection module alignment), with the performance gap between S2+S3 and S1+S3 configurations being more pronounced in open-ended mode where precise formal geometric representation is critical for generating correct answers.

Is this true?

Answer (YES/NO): YES